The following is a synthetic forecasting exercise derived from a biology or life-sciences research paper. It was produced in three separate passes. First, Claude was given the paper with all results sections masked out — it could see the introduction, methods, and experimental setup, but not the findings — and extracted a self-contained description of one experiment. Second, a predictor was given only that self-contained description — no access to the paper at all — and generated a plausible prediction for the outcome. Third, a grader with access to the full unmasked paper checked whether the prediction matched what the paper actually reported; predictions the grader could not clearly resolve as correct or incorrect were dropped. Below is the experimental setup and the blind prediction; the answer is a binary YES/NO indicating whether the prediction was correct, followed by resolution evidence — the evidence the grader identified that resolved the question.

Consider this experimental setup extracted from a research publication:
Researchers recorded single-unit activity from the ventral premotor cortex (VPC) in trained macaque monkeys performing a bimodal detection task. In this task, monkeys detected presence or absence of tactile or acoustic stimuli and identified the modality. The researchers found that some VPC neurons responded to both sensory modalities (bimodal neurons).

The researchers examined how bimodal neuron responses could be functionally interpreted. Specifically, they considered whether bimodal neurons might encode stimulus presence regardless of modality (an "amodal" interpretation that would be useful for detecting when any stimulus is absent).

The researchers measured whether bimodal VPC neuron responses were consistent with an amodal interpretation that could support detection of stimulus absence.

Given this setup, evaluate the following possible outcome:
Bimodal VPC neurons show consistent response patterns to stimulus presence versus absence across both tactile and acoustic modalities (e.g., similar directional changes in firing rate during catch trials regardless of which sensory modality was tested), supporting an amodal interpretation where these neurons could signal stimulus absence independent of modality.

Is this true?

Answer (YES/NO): YES